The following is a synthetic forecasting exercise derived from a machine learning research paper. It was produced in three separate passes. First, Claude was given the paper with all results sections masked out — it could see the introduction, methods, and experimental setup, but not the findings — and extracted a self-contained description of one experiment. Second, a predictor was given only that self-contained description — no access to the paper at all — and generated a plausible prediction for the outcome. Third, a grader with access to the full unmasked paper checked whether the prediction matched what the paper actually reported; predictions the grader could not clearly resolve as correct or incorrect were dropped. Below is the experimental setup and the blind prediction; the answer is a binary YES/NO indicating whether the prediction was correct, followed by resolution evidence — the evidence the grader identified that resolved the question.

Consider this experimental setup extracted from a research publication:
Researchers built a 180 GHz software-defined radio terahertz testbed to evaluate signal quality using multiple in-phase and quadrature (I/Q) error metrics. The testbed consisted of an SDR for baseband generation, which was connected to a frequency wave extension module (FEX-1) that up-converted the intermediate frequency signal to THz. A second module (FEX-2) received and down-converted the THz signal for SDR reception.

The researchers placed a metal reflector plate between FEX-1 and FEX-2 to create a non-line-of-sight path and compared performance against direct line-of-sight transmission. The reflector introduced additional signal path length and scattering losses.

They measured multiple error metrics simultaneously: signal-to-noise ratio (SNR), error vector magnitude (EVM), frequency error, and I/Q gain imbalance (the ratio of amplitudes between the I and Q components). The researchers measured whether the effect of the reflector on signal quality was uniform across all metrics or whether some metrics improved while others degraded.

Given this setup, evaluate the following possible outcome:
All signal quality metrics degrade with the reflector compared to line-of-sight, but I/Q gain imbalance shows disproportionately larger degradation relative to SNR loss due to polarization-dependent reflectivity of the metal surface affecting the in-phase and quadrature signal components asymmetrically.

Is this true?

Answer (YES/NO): NO